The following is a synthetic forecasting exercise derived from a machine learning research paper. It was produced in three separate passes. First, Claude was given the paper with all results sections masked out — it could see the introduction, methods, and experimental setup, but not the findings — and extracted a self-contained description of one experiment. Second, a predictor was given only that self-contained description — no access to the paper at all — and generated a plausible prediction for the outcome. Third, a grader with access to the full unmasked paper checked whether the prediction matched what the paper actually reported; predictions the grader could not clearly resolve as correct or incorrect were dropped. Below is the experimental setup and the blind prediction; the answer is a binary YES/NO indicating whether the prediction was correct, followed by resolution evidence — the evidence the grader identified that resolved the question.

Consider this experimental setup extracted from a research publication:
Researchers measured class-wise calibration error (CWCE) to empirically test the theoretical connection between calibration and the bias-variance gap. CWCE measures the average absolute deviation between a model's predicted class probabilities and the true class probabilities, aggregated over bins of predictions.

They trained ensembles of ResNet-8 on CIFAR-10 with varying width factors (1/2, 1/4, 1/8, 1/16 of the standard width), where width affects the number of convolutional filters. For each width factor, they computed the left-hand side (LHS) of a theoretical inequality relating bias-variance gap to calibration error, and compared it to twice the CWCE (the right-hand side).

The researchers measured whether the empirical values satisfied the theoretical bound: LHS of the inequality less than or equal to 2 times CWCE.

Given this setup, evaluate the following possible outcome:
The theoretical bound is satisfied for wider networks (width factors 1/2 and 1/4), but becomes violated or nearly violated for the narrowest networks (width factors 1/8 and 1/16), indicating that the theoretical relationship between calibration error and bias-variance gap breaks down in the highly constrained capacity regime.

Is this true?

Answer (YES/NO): NO